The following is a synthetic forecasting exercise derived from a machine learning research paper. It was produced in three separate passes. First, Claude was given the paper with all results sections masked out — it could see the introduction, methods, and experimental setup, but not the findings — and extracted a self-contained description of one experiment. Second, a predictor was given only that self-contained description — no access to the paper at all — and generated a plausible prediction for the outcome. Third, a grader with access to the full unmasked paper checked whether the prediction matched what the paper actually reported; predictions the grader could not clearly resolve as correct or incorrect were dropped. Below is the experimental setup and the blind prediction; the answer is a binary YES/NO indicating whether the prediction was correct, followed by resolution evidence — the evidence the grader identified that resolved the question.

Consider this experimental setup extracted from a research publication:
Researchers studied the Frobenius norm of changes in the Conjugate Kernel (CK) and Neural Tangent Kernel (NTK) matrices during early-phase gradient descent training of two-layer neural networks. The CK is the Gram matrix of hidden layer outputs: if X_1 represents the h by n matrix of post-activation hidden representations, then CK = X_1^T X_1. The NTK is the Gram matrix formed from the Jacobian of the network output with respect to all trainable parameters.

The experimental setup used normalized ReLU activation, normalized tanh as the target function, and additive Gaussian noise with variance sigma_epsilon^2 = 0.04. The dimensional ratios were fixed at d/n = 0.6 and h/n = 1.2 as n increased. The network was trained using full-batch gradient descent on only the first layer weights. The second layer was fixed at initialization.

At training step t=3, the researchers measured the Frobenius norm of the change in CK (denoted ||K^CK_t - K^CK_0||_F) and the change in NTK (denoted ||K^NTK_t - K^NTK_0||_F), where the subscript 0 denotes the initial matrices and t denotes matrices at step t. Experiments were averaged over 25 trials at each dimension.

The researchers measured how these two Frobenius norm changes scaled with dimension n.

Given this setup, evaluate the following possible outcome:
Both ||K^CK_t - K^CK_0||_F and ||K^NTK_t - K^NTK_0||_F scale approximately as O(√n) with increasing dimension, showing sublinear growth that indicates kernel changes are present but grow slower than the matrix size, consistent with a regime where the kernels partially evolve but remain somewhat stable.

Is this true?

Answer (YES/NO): NO